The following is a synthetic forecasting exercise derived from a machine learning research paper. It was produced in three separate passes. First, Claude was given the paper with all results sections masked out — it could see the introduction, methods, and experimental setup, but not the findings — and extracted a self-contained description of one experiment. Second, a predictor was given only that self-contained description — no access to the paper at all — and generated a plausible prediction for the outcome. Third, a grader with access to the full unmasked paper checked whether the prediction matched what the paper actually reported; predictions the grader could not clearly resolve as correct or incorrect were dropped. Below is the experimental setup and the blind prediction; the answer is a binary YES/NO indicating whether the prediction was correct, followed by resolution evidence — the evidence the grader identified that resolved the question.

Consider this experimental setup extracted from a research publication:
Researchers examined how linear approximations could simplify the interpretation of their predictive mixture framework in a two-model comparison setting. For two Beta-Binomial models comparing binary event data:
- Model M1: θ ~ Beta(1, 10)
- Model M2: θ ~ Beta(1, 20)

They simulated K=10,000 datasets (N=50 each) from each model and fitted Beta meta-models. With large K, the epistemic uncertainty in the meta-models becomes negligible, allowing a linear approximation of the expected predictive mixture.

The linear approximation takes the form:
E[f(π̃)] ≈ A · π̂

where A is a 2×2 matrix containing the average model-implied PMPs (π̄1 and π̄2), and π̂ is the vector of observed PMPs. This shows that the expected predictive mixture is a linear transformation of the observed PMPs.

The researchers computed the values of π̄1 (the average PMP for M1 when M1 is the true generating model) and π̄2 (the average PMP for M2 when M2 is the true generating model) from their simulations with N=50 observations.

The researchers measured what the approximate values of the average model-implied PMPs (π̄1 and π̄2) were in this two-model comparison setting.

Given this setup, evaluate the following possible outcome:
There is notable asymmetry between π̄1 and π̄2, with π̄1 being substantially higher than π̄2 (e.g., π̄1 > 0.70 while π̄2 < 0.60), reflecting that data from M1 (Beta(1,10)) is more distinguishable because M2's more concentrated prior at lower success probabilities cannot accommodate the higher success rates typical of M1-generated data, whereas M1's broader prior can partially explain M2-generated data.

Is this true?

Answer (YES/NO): NO